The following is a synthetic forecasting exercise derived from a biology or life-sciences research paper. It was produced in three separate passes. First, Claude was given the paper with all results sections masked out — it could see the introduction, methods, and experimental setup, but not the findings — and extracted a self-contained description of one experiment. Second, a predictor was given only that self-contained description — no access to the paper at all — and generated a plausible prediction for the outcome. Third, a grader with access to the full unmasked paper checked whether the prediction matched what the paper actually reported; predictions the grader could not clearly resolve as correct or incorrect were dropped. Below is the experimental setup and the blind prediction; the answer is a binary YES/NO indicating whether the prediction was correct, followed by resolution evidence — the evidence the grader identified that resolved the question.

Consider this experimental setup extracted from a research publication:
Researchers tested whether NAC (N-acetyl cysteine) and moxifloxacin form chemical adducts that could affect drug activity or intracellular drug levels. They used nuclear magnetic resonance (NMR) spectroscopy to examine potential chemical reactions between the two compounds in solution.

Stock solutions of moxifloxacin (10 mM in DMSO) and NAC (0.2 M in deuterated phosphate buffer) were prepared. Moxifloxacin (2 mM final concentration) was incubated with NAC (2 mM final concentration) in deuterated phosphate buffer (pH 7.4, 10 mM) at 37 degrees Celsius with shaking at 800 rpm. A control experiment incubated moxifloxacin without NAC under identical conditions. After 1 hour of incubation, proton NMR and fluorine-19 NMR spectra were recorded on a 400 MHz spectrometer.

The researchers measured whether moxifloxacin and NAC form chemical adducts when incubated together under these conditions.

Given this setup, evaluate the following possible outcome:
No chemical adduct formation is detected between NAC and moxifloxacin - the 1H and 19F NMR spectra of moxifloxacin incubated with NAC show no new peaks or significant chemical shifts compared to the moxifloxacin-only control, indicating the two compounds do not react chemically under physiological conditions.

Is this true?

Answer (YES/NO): YES